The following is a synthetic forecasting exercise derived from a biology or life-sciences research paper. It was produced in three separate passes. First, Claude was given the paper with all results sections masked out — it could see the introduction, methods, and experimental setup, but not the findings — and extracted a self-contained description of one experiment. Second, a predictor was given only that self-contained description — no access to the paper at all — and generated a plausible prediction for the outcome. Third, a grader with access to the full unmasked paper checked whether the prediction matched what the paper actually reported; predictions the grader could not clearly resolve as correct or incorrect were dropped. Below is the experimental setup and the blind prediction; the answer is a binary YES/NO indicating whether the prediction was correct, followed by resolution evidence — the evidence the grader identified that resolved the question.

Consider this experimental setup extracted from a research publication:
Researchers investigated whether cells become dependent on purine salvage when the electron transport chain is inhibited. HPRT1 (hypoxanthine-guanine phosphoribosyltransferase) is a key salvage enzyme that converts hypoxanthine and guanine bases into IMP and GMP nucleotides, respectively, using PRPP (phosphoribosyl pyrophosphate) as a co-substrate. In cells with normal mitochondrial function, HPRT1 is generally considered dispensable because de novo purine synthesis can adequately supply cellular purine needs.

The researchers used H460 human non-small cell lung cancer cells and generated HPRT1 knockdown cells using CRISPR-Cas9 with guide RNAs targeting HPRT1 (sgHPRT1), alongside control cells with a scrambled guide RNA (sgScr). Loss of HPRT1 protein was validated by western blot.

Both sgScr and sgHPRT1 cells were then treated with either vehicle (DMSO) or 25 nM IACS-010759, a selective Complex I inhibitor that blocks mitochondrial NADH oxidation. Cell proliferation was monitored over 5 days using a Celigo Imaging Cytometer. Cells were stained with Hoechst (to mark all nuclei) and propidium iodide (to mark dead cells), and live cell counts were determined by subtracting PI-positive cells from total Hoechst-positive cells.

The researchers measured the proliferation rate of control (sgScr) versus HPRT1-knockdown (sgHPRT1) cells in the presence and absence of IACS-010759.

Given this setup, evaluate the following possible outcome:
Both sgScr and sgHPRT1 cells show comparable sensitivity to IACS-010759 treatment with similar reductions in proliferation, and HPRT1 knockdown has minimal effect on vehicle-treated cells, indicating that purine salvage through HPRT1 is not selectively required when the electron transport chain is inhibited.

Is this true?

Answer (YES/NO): NO